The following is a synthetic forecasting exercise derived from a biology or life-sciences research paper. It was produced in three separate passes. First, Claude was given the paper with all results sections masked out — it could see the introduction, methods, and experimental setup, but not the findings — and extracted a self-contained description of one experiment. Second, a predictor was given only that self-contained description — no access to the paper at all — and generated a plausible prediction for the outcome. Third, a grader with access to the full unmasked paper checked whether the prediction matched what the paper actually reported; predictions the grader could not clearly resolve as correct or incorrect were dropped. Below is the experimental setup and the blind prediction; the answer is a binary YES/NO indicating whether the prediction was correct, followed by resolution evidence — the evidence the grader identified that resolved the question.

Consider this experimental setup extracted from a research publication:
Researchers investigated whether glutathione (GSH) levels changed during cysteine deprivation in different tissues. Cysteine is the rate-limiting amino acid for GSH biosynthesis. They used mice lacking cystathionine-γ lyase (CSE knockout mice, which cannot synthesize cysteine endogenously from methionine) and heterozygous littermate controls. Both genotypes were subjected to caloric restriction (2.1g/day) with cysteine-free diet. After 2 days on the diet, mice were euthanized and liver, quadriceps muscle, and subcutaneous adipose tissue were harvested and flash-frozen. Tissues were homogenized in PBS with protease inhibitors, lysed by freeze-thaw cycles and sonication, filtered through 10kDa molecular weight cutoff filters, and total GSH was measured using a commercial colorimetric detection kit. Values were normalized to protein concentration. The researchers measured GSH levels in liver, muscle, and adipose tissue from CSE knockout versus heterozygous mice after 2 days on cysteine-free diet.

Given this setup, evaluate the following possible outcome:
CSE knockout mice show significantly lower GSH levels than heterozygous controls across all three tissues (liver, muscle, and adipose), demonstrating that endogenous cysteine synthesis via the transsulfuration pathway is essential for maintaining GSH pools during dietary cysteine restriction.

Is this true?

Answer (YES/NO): NO